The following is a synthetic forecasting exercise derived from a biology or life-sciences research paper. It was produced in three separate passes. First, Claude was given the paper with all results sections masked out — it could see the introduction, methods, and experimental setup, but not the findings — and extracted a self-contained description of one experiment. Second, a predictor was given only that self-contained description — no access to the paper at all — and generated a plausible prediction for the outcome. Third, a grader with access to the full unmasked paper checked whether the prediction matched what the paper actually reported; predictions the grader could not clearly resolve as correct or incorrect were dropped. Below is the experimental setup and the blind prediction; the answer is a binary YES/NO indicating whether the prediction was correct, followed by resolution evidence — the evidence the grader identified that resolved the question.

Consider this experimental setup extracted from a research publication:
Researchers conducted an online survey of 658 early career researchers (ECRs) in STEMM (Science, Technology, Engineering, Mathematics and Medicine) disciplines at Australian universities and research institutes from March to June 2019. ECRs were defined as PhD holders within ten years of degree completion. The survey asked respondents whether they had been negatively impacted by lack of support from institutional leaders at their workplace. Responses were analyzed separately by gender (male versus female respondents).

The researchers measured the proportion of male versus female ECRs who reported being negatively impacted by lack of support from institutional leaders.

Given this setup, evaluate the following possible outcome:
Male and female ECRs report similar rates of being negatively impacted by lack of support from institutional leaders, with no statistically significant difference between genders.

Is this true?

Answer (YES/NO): NO